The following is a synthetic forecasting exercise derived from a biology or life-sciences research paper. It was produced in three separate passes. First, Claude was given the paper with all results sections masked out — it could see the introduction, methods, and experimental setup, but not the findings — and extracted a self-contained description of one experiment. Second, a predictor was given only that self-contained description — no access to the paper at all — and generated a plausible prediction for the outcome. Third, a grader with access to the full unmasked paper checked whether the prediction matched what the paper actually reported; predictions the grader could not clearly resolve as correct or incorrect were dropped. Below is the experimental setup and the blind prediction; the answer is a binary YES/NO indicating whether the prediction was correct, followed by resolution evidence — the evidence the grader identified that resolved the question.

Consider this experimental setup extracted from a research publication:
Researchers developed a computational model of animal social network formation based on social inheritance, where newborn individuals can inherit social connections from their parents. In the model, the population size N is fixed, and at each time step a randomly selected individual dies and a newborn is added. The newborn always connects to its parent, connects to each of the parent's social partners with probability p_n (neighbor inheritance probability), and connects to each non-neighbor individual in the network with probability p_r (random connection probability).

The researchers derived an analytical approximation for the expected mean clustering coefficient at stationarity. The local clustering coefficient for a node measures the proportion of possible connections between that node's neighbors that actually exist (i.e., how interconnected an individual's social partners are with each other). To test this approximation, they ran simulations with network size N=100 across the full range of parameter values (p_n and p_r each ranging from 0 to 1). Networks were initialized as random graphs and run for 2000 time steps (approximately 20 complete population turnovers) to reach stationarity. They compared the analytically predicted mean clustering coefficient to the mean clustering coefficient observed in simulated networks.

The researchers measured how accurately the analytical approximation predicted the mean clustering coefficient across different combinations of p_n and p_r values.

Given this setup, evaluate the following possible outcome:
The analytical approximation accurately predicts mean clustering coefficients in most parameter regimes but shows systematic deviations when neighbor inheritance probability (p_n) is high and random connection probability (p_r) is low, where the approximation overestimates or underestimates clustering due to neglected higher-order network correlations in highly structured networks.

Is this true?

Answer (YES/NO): NO